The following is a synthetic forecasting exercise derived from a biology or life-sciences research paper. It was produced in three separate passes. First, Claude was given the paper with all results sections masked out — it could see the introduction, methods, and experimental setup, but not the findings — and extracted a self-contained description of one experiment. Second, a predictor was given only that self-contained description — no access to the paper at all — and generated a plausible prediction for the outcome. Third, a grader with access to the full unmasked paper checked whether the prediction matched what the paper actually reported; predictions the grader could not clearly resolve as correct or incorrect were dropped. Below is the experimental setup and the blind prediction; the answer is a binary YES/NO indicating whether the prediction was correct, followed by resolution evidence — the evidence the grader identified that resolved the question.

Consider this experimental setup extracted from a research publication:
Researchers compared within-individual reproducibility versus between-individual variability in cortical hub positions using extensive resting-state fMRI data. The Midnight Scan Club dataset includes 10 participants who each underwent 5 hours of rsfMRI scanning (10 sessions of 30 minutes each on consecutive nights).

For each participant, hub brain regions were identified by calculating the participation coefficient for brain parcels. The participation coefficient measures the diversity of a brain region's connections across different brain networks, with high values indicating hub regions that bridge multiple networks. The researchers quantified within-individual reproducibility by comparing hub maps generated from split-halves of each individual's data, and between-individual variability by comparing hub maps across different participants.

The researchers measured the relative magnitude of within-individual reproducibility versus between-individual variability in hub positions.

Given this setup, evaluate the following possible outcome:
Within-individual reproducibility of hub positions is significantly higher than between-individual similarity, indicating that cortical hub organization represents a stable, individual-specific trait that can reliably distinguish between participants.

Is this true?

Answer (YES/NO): YES